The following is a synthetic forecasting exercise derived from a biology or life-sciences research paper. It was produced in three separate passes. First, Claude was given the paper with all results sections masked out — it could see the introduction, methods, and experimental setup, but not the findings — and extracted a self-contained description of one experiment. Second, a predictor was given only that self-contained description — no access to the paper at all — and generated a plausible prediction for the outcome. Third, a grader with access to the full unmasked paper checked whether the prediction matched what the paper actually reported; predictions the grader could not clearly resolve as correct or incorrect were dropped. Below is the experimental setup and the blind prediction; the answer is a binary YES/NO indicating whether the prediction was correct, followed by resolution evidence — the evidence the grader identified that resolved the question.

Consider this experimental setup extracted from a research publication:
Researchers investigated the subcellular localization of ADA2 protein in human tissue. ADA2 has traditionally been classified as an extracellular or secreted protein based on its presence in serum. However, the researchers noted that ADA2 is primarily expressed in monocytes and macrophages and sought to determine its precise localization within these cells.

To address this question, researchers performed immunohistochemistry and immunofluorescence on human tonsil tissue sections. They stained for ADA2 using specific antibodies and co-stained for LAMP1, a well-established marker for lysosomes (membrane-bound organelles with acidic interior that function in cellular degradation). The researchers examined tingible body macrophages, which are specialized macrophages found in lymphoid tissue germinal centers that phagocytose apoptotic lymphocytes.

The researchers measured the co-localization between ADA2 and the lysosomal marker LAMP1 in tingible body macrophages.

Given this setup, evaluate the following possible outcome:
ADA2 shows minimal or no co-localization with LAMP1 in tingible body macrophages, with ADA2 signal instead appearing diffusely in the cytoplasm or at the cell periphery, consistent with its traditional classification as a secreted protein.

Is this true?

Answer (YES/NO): NO